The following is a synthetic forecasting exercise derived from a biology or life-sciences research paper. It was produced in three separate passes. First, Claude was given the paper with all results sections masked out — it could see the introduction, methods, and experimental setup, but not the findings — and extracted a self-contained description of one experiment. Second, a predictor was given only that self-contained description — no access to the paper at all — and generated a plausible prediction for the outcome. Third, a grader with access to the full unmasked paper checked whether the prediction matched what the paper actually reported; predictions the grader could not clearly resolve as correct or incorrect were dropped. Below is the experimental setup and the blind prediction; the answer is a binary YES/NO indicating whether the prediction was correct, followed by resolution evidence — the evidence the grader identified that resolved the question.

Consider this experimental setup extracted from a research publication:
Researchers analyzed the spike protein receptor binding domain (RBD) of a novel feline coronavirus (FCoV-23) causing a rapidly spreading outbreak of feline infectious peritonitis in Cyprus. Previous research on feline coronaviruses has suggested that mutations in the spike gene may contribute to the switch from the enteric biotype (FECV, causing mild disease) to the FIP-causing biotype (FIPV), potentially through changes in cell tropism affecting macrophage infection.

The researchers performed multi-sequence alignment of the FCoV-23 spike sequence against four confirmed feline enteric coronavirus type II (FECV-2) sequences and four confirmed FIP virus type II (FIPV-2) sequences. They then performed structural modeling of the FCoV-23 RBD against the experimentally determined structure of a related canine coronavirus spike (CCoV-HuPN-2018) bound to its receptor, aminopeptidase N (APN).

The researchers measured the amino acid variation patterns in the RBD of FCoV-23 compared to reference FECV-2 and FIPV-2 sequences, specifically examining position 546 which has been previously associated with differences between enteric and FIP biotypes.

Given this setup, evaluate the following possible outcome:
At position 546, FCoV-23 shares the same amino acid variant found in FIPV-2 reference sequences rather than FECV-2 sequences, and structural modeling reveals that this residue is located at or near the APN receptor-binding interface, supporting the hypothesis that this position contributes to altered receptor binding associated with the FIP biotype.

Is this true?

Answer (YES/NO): YES